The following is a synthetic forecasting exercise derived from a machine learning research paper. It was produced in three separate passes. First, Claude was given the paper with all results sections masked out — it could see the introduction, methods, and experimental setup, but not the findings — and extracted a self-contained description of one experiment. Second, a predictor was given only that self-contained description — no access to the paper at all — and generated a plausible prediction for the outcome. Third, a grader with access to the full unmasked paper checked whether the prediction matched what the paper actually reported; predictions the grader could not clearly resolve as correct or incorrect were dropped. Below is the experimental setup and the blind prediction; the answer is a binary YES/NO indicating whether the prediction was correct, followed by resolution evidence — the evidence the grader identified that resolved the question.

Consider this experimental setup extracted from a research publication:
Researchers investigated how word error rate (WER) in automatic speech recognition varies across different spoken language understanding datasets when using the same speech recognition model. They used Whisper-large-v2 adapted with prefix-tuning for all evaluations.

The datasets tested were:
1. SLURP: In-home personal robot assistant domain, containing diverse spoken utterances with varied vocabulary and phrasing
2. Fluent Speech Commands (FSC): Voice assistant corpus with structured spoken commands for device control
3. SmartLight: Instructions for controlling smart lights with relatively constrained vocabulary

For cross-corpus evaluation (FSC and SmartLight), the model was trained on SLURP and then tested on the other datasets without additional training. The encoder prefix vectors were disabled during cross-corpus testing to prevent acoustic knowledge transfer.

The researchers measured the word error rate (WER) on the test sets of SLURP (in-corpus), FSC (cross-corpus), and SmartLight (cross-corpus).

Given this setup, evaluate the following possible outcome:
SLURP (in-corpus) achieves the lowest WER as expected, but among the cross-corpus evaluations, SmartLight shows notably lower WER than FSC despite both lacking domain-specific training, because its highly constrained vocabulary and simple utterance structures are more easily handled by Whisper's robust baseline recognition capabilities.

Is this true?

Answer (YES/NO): NO